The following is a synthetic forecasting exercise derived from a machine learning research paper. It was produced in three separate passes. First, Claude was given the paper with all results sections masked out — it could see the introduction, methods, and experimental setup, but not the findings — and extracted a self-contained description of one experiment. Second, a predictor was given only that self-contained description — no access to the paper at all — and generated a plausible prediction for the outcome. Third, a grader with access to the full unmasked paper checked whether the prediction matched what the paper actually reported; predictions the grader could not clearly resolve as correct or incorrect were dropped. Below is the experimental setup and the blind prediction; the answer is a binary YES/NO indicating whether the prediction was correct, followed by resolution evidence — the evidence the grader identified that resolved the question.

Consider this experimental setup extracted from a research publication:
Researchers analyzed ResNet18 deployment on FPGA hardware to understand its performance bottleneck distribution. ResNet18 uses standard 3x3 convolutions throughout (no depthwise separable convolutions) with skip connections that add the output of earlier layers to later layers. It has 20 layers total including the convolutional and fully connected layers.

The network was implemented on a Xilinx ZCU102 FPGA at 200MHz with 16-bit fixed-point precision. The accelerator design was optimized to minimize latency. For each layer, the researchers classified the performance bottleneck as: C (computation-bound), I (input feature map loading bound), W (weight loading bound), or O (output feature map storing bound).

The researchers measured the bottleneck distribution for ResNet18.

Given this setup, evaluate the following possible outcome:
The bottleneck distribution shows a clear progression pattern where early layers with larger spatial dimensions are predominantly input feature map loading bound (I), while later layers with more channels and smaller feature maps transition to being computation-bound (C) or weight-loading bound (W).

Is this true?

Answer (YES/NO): NO